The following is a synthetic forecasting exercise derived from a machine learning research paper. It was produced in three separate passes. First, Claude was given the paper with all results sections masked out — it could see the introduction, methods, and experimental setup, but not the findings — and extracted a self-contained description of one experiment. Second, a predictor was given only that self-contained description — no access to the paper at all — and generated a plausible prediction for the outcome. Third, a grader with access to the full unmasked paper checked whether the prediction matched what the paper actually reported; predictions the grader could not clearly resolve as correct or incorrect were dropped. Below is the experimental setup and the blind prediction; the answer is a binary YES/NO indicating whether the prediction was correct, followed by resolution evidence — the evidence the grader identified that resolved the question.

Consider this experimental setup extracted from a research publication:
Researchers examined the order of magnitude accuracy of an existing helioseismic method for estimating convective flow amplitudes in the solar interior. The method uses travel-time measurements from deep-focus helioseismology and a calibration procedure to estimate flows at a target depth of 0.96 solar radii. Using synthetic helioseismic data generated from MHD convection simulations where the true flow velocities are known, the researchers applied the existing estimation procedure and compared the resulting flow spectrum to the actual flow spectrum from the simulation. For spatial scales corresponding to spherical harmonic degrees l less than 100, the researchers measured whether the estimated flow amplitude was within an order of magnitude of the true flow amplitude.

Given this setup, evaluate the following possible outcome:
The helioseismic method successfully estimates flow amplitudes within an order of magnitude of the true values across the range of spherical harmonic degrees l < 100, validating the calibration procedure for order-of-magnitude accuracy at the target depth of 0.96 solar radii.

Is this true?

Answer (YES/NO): YES